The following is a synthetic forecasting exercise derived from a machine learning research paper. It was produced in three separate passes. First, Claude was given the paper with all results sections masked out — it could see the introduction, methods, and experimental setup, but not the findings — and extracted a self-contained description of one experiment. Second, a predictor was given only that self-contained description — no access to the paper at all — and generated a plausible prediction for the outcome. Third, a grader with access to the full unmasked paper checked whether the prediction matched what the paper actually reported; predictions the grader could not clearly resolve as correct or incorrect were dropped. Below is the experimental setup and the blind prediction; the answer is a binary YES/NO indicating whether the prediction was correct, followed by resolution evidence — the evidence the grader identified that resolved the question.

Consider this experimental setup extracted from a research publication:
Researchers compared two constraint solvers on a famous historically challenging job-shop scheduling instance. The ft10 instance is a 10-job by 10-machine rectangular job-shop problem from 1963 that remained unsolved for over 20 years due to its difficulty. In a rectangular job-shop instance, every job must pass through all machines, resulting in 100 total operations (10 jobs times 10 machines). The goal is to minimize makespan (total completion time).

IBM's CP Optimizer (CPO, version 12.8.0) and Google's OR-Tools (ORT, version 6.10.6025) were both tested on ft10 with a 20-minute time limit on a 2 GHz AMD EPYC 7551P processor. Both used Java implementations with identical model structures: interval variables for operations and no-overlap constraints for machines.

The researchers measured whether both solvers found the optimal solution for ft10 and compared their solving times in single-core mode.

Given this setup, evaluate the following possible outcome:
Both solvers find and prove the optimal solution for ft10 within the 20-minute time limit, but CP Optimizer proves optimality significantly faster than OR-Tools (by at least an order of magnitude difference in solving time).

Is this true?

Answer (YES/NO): NO